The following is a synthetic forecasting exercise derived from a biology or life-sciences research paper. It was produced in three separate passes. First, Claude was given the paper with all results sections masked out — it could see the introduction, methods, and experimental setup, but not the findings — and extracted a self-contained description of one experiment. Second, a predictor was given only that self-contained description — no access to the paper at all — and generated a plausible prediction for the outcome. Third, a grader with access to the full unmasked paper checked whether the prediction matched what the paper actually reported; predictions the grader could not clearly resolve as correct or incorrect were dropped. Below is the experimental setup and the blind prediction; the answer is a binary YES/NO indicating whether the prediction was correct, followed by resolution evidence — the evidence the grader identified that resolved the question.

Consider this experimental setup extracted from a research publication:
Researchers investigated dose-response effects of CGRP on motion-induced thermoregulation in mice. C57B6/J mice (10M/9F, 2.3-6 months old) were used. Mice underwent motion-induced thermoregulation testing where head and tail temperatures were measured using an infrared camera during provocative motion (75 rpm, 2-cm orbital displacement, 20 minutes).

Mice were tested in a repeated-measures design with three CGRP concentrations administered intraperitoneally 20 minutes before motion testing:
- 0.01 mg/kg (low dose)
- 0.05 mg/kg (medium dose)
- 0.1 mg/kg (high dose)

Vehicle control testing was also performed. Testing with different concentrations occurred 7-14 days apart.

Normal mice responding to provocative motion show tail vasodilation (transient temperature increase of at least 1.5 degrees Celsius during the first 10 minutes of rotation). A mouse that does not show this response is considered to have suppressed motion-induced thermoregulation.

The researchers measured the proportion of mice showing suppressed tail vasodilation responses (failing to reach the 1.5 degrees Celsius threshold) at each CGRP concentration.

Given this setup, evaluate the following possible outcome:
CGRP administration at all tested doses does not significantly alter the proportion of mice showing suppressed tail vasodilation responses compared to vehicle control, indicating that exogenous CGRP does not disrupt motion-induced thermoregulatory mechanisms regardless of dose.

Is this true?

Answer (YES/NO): NO